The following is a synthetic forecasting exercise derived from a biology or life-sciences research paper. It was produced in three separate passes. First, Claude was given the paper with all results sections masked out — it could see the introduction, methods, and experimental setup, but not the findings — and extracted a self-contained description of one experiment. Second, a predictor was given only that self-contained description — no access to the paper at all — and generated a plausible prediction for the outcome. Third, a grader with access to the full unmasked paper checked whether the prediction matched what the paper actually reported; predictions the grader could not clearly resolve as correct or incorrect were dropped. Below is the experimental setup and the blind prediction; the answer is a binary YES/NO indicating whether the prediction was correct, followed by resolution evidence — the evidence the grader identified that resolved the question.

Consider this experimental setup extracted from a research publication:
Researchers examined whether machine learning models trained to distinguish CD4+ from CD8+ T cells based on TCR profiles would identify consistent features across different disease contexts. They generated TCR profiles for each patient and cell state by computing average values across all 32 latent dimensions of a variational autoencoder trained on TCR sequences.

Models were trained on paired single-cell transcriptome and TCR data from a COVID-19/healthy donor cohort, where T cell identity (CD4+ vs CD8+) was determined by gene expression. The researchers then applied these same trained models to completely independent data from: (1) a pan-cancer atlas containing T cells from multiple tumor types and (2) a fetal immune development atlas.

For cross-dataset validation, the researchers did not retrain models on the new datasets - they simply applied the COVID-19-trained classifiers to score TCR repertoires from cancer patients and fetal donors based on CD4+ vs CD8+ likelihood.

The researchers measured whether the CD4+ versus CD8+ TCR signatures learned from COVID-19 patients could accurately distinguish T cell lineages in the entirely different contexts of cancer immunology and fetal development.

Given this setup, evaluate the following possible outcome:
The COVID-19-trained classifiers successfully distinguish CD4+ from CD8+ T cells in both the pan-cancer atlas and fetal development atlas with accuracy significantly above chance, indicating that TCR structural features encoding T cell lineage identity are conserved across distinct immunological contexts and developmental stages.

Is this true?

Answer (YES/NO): YES